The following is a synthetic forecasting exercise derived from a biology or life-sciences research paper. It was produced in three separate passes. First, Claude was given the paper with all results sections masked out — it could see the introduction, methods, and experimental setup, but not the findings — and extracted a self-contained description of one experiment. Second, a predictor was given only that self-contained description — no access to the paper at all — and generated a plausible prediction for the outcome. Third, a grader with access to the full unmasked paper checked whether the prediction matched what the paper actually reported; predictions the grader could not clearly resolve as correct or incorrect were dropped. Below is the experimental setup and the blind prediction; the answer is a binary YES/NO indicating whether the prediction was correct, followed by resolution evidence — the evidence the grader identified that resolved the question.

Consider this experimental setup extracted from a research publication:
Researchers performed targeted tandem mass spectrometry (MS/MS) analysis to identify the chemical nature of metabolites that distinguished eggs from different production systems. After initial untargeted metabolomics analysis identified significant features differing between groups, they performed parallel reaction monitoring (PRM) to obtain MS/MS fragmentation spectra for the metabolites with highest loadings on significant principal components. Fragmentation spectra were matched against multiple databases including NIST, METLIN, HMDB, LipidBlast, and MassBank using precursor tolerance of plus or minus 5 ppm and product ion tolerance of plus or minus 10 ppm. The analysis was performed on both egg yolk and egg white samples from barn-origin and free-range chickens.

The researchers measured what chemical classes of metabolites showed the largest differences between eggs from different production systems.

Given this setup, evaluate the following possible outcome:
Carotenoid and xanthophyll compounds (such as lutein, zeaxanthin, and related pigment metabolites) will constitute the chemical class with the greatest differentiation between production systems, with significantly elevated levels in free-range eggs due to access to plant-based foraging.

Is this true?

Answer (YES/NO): NO